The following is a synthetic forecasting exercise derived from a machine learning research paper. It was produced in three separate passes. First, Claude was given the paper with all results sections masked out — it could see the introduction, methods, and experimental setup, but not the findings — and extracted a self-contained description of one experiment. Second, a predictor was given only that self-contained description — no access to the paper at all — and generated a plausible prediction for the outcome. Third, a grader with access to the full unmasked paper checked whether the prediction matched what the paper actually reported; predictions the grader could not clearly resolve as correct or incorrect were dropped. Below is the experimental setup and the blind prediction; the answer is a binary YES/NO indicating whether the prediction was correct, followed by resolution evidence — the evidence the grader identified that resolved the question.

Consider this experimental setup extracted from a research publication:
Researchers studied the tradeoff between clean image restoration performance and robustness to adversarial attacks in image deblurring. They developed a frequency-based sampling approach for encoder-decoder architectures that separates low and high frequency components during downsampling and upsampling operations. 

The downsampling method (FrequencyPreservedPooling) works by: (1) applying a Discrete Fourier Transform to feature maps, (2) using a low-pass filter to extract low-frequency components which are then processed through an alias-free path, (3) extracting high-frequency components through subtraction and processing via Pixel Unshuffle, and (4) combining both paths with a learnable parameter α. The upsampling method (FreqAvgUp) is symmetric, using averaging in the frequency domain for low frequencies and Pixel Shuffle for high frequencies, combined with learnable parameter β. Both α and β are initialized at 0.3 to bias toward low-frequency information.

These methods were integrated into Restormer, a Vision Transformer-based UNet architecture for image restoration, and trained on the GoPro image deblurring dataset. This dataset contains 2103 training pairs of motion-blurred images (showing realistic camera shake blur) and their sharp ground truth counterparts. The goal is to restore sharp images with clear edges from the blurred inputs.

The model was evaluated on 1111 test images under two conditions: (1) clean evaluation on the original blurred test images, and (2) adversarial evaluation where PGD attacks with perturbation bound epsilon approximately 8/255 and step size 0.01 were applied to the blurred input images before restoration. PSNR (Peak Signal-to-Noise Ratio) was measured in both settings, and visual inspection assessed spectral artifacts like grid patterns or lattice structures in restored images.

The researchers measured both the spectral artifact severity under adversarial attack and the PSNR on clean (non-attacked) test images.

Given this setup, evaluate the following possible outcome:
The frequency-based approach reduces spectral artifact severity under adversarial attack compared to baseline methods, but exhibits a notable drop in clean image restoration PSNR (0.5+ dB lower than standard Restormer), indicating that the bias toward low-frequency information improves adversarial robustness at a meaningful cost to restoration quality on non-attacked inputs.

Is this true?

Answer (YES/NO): NO